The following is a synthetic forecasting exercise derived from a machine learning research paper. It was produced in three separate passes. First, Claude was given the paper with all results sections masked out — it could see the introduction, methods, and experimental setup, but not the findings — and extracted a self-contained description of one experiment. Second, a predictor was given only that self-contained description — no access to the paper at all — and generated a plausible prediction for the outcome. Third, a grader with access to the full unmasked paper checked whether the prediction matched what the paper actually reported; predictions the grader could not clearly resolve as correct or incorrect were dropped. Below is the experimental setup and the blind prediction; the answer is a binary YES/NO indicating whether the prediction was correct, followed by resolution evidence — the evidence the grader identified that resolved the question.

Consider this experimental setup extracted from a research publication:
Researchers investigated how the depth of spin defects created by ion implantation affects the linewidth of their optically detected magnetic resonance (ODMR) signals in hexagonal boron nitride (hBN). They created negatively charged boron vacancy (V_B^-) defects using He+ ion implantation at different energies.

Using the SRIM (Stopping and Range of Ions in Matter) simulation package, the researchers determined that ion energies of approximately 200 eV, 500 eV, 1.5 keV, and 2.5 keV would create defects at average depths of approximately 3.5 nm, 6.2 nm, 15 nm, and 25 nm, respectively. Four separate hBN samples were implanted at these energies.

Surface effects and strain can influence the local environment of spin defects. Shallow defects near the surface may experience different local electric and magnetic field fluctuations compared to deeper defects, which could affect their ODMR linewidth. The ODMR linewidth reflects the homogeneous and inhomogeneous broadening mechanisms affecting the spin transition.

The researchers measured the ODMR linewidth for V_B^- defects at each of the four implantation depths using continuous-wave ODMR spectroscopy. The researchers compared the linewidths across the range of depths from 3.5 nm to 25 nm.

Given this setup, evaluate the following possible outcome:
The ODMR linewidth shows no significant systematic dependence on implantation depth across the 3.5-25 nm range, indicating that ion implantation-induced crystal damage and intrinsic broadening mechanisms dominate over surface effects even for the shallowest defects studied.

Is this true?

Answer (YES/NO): YES